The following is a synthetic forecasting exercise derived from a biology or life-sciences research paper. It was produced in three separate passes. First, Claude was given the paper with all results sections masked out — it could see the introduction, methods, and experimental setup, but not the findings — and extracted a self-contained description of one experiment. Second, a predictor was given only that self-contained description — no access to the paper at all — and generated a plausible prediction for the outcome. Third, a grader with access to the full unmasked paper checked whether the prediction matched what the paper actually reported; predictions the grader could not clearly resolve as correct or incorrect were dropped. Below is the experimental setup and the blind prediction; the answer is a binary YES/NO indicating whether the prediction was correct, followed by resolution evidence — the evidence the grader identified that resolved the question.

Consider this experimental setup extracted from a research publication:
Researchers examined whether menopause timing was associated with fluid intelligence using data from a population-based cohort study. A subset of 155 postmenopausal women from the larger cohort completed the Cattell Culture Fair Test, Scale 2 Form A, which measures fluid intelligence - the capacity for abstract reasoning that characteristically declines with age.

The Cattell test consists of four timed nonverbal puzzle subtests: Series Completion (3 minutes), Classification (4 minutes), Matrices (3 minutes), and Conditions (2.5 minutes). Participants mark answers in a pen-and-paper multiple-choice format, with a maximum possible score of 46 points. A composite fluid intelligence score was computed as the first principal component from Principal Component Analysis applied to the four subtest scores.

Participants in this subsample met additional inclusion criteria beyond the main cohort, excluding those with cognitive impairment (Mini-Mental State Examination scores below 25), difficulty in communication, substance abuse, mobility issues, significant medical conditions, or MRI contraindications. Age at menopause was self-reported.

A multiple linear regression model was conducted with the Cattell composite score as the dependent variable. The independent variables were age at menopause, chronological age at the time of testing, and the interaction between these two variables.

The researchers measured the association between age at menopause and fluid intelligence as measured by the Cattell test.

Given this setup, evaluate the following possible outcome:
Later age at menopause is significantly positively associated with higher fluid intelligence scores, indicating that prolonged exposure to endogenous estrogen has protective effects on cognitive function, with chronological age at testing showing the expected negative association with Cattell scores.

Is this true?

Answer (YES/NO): YES